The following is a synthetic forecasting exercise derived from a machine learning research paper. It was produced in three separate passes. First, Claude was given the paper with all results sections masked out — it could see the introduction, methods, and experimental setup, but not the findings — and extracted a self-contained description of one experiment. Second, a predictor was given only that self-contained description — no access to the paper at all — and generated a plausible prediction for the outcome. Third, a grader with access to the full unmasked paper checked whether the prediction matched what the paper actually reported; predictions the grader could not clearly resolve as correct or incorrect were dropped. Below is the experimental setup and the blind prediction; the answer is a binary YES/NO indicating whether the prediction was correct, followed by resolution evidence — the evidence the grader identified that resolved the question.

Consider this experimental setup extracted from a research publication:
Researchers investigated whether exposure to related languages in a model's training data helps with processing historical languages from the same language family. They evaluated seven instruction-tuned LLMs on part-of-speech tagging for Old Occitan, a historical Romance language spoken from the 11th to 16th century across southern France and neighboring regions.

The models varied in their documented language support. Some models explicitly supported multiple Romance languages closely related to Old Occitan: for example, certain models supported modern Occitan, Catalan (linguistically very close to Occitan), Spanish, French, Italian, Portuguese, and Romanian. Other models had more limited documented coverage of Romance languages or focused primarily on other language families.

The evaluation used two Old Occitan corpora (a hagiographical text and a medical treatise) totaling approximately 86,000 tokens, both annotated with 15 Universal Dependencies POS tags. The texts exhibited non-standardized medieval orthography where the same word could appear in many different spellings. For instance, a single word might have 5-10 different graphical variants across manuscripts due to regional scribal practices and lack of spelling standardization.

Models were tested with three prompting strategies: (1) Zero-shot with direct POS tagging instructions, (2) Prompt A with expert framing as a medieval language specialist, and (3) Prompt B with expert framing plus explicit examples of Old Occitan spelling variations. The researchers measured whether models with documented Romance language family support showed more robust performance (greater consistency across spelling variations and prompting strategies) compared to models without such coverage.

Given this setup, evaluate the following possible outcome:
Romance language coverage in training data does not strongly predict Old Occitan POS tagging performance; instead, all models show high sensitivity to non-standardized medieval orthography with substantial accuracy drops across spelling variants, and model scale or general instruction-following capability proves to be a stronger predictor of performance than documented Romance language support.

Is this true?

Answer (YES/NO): NO